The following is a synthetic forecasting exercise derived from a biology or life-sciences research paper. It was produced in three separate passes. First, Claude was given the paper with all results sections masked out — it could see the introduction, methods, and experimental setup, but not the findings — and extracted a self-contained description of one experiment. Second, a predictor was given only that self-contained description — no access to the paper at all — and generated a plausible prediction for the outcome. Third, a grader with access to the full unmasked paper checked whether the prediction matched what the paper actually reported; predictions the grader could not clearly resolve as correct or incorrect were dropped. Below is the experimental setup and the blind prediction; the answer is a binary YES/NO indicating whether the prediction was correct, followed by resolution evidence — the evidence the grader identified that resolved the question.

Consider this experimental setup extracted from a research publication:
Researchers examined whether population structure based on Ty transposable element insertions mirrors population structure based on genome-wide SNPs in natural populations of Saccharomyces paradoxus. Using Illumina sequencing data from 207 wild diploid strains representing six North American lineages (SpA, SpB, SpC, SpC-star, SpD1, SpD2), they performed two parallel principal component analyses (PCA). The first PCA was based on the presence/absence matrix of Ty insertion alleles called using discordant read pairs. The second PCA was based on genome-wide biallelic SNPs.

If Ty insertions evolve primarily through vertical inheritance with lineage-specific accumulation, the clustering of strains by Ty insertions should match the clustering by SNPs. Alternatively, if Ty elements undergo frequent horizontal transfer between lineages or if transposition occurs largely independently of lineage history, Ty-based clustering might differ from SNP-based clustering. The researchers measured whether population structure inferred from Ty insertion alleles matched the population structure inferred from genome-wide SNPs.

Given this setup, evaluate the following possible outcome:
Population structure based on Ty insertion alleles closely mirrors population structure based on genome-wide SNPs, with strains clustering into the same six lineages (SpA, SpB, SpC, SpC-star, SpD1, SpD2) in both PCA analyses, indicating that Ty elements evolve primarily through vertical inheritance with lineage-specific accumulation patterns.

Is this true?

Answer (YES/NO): YES